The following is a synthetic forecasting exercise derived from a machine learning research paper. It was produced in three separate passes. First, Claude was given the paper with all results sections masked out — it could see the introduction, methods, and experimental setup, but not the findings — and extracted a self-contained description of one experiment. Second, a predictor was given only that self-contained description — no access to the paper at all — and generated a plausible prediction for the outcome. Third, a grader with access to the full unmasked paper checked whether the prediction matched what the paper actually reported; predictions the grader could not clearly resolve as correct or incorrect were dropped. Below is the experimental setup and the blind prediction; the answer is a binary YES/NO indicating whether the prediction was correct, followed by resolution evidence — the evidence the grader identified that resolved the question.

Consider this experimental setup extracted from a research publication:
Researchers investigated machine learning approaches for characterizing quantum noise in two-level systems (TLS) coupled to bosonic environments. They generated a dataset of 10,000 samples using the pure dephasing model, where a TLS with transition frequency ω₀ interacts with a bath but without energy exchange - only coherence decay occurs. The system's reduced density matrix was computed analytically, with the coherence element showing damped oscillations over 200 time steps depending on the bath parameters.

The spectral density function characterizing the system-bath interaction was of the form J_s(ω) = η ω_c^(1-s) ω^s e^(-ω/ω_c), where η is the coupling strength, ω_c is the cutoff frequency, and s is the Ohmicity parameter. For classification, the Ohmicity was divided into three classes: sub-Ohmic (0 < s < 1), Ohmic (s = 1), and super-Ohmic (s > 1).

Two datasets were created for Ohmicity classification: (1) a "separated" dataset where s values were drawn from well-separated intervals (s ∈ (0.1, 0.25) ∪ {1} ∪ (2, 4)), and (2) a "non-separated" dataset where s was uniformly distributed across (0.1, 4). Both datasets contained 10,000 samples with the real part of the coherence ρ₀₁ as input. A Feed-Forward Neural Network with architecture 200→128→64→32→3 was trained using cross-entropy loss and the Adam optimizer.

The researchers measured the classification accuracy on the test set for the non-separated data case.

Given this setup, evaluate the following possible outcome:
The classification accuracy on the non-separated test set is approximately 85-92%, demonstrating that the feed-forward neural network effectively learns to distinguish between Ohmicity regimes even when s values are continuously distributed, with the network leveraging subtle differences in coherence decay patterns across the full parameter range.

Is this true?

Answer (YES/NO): NO